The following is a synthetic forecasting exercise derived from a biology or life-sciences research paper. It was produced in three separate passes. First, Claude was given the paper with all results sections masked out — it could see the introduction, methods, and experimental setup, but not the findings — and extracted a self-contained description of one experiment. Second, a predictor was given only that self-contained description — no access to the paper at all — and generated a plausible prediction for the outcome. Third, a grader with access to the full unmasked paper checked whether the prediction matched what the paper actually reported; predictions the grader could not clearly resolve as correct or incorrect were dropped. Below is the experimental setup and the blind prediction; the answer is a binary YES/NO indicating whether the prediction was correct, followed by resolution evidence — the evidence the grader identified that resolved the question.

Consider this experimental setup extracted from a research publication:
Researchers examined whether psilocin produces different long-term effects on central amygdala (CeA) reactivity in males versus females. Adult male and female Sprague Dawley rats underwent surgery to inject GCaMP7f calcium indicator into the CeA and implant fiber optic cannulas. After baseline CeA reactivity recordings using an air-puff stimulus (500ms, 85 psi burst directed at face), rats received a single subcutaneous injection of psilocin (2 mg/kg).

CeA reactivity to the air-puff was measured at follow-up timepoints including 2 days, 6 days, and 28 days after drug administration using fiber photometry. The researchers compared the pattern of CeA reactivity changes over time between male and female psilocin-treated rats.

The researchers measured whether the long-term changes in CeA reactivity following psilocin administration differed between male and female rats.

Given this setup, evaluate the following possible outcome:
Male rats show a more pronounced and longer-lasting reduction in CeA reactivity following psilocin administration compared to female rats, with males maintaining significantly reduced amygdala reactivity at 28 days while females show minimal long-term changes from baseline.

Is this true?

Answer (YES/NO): NO